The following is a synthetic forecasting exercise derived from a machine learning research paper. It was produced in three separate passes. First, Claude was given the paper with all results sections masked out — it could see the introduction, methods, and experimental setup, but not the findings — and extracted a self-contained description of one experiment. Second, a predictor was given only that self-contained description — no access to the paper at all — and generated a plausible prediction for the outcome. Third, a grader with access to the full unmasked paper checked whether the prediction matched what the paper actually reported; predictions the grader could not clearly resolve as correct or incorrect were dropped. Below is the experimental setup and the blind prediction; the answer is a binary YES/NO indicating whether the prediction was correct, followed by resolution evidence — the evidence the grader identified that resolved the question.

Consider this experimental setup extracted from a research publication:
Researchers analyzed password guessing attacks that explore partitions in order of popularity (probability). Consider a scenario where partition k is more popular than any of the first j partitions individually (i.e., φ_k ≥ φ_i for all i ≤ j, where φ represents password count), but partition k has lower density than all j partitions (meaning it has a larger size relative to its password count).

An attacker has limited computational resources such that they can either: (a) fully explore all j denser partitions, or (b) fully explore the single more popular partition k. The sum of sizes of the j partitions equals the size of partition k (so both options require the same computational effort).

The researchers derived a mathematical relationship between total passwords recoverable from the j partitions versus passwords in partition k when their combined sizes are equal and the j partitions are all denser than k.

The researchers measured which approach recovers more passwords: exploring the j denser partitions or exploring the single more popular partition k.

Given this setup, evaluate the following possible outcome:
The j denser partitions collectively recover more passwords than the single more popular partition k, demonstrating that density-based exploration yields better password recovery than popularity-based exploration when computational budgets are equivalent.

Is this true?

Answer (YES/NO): NO